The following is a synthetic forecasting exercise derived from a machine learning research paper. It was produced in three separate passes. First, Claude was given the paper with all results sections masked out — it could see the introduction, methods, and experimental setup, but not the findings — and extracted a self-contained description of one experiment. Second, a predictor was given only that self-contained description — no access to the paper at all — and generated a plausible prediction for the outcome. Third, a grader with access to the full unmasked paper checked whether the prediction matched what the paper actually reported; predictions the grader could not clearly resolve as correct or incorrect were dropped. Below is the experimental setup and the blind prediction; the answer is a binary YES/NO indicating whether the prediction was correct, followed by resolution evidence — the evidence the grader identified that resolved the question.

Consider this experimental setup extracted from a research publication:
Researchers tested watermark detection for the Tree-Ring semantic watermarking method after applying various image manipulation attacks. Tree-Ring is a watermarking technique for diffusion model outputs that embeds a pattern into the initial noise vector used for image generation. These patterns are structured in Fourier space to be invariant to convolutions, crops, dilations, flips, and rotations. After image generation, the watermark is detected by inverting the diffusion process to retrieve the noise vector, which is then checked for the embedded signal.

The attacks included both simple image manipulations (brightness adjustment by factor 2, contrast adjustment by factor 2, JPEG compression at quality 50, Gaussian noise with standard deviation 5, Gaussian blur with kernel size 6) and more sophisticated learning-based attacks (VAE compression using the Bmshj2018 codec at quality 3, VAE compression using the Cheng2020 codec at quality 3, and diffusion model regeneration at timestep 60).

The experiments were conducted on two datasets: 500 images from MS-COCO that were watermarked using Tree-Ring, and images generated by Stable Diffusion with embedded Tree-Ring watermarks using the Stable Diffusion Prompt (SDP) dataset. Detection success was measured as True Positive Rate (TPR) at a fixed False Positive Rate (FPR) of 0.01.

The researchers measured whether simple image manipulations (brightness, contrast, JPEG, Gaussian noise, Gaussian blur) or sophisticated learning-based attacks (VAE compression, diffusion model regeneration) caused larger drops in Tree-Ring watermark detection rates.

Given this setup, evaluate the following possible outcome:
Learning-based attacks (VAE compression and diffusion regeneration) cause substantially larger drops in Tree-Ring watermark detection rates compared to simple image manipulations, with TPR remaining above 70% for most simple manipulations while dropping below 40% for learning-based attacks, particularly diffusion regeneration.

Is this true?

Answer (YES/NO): NO